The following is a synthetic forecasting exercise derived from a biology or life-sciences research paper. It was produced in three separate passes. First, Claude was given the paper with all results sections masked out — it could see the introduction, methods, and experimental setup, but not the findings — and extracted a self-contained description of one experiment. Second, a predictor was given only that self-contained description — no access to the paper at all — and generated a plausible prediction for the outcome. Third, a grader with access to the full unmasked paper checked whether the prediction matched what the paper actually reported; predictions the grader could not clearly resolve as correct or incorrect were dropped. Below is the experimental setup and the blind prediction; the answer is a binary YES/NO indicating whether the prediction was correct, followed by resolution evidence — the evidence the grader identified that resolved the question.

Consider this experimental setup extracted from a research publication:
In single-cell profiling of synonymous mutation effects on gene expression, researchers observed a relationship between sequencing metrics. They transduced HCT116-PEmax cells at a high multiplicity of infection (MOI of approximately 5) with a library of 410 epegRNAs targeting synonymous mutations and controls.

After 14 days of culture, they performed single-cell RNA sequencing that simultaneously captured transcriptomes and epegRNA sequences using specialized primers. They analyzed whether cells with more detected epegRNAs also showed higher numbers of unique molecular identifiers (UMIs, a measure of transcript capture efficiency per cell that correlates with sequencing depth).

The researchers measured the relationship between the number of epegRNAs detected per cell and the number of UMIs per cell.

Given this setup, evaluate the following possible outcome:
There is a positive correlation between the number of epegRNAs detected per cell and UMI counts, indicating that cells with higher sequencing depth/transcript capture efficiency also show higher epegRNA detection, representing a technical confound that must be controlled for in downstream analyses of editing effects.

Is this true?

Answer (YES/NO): YES